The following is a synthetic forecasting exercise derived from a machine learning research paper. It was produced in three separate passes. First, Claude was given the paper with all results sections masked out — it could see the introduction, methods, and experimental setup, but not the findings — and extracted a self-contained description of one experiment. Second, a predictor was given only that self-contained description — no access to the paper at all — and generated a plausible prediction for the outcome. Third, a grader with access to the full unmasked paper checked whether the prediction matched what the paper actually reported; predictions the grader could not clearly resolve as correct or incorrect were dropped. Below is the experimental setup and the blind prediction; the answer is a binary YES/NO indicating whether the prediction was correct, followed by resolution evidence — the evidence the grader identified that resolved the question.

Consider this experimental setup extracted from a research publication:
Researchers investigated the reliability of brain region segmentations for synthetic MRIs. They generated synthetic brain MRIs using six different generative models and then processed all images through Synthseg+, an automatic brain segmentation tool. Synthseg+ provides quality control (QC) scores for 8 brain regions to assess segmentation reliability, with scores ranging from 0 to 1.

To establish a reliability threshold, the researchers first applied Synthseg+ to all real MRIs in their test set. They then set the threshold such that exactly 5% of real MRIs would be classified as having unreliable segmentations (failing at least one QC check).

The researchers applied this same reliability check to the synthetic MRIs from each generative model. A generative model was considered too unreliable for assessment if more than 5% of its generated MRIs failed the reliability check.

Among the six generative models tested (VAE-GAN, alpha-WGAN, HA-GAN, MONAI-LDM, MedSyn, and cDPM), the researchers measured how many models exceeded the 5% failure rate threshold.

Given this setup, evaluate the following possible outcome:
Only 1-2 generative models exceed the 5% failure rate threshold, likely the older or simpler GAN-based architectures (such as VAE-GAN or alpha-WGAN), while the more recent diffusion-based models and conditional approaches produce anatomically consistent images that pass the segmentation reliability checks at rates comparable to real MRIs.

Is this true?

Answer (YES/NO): NO